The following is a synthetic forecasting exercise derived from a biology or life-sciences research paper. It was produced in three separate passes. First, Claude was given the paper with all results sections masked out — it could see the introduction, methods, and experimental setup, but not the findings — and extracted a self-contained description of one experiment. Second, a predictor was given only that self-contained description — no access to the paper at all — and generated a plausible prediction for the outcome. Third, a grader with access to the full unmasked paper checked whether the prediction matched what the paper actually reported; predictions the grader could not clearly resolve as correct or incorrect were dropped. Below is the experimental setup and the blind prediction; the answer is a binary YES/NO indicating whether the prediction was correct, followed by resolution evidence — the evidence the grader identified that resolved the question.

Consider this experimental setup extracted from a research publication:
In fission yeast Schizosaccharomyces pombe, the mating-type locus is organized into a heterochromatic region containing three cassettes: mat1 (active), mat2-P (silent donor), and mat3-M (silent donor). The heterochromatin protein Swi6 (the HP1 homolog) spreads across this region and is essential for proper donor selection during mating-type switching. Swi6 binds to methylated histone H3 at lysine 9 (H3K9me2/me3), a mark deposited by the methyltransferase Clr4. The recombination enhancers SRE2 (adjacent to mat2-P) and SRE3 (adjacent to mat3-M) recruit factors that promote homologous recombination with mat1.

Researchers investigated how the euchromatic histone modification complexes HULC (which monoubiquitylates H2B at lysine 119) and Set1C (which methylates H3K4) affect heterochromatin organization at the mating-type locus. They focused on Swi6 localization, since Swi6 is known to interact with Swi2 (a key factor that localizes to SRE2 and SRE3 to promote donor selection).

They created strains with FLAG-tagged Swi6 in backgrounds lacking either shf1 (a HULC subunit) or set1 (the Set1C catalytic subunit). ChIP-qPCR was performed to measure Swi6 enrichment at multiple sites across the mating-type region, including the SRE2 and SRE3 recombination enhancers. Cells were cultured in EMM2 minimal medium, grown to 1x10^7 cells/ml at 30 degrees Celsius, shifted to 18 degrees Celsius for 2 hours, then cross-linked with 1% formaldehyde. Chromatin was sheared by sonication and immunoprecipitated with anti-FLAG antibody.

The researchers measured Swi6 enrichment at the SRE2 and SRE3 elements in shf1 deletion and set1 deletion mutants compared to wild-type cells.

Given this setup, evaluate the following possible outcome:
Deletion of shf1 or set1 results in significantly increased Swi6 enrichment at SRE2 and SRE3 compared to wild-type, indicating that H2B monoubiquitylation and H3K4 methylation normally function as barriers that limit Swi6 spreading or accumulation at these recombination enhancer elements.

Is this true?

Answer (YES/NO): NO